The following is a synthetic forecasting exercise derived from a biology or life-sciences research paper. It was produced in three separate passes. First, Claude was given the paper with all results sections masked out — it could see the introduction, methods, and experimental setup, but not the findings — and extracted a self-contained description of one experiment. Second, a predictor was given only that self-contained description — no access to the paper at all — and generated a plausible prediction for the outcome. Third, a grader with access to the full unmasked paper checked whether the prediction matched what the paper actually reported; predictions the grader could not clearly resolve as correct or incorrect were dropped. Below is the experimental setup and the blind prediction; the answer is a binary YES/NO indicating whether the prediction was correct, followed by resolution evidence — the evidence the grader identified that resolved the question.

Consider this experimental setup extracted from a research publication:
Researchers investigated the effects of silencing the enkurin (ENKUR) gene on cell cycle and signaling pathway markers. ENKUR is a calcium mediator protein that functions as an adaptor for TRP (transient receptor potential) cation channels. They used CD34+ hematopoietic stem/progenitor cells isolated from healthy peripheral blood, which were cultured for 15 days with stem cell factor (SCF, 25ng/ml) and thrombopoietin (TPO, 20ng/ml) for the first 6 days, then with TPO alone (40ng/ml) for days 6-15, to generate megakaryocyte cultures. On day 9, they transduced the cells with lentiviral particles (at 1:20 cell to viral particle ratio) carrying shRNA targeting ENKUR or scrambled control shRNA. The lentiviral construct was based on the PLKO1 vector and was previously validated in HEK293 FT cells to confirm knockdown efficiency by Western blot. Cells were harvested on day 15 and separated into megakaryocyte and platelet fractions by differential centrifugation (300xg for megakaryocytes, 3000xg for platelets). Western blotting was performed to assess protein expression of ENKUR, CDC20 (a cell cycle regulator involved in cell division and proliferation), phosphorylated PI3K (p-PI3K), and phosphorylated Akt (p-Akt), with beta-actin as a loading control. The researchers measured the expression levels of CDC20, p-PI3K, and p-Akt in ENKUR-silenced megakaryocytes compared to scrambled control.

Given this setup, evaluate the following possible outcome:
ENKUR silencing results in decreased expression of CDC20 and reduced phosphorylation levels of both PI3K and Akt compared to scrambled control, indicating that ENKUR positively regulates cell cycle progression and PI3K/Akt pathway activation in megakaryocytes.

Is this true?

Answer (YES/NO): NO